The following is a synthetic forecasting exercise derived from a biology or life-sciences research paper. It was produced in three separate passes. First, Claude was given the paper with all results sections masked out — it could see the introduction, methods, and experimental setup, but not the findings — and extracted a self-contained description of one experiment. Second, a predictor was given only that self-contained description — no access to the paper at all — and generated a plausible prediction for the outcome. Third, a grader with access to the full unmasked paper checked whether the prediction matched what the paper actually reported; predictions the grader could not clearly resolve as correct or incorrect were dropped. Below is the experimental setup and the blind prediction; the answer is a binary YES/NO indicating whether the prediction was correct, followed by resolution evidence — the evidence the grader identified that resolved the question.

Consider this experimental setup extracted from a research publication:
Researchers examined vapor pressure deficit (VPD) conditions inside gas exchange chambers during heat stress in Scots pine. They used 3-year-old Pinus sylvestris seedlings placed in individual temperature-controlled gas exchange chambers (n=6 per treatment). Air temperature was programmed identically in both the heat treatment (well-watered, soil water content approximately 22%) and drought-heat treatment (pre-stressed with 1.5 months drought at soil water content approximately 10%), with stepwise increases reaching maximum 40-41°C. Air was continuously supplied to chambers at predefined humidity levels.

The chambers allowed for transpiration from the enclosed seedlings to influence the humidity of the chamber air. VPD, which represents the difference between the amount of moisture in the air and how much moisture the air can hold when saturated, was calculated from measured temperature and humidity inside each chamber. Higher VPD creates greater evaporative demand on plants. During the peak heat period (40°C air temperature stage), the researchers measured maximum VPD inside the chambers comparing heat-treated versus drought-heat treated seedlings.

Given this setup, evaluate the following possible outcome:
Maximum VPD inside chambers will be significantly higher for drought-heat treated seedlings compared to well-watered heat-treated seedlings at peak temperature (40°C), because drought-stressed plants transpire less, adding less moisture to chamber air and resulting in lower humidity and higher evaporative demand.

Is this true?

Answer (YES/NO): YES